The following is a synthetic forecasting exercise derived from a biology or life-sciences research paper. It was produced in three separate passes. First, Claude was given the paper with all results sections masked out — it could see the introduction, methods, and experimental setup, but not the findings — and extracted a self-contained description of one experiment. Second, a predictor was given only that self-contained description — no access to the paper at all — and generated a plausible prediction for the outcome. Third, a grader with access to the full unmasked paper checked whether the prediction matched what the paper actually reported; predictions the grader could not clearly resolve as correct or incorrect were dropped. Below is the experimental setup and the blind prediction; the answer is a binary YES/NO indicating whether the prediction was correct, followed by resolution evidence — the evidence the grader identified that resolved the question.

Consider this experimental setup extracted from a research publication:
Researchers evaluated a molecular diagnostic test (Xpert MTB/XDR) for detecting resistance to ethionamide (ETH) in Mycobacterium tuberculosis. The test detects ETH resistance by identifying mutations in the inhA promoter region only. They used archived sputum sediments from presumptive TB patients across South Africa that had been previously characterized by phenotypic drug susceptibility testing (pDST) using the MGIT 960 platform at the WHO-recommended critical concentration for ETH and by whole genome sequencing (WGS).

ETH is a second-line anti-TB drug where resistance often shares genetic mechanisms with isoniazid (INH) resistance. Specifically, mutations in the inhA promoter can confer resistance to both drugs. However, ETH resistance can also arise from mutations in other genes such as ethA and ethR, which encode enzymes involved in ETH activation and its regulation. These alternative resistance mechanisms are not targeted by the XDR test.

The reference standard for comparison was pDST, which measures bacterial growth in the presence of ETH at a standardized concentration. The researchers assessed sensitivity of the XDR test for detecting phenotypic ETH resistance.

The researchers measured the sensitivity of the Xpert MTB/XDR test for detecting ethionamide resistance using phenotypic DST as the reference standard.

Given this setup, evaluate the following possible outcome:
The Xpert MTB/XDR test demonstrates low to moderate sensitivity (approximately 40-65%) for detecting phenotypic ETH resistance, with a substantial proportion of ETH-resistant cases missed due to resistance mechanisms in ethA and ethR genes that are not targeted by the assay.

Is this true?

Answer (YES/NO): YES